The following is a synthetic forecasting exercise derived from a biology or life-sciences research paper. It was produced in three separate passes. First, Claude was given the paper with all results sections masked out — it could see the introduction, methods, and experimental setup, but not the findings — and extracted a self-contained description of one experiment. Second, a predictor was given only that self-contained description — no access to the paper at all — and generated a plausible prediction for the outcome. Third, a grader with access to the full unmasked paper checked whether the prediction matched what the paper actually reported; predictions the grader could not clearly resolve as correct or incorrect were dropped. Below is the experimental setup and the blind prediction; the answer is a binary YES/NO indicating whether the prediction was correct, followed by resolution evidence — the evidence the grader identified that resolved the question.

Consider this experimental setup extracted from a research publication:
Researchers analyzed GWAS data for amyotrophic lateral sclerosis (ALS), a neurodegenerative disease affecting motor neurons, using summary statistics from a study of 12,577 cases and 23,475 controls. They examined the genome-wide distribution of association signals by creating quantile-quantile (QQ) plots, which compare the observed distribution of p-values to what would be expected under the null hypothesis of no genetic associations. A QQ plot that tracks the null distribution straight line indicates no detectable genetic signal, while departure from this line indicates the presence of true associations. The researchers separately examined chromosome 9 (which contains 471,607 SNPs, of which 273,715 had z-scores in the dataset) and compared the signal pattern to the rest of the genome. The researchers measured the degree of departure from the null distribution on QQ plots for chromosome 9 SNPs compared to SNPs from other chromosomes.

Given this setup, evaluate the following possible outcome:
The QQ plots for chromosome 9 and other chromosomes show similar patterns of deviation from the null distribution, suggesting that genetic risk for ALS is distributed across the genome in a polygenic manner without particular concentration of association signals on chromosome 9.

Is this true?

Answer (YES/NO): NO